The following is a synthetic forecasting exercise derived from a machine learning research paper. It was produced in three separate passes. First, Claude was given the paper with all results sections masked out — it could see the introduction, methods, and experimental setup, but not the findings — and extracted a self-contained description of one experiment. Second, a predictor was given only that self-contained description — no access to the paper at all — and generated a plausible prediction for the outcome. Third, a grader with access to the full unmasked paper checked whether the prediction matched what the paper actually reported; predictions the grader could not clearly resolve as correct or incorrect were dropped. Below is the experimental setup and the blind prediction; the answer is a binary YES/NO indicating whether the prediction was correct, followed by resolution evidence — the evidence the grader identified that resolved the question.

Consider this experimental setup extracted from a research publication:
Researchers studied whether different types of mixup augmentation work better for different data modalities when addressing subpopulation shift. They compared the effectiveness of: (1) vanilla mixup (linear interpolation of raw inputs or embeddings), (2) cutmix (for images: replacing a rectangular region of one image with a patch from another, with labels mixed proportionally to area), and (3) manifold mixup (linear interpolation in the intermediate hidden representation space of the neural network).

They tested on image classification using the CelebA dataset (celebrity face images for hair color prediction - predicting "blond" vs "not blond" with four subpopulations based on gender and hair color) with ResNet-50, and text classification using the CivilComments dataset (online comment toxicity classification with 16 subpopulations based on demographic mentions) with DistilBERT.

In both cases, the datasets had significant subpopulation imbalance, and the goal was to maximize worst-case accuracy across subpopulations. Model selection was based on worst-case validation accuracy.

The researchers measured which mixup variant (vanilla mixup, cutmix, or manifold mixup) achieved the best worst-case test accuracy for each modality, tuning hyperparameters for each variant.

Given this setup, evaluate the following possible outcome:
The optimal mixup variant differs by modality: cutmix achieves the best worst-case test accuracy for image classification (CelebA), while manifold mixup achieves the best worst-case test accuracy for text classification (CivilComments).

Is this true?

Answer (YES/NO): YES